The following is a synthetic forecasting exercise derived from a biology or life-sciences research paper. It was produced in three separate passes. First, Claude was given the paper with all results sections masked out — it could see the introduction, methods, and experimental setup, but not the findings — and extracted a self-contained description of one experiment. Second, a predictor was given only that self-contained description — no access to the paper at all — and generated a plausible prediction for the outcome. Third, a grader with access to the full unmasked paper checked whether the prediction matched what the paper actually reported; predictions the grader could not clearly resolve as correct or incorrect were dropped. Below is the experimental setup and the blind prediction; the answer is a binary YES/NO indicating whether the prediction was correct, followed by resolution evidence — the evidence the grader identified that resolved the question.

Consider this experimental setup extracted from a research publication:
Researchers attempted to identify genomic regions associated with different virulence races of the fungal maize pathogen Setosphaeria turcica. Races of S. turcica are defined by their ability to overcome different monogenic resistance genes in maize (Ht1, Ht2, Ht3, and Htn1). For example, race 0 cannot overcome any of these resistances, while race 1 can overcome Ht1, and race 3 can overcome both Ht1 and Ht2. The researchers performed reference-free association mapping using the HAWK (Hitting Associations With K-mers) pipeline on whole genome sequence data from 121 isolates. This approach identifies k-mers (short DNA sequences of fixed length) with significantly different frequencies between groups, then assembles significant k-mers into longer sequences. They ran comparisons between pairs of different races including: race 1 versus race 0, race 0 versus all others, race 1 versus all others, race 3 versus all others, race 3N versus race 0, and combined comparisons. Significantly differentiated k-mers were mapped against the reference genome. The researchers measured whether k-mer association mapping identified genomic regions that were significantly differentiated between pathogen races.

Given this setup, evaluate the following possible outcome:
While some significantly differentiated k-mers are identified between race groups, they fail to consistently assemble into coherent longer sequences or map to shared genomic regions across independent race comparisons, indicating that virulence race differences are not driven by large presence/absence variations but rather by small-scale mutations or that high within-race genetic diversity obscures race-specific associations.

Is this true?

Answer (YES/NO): NO